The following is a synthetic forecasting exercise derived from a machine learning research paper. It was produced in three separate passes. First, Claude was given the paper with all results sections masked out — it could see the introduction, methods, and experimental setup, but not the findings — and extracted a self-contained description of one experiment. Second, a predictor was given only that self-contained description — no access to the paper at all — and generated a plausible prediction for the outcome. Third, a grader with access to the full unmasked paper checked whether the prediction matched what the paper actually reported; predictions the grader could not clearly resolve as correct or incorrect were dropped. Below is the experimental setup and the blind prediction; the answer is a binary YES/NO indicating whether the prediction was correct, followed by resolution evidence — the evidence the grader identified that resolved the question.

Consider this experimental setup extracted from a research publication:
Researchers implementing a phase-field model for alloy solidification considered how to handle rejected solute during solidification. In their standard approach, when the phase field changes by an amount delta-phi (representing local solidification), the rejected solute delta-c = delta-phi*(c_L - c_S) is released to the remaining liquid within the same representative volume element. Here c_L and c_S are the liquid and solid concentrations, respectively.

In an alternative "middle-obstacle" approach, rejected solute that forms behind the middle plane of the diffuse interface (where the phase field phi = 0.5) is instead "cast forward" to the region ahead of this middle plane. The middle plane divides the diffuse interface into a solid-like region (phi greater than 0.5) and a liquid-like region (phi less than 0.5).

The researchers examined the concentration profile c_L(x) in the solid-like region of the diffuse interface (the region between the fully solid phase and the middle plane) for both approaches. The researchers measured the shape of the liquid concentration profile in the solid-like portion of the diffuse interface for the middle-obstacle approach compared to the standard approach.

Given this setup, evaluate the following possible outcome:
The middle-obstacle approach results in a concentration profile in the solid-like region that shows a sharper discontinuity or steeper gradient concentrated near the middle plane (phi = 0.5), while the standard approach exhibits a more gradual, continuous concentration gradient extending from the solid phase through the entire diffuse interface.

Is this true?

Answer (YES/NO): NO